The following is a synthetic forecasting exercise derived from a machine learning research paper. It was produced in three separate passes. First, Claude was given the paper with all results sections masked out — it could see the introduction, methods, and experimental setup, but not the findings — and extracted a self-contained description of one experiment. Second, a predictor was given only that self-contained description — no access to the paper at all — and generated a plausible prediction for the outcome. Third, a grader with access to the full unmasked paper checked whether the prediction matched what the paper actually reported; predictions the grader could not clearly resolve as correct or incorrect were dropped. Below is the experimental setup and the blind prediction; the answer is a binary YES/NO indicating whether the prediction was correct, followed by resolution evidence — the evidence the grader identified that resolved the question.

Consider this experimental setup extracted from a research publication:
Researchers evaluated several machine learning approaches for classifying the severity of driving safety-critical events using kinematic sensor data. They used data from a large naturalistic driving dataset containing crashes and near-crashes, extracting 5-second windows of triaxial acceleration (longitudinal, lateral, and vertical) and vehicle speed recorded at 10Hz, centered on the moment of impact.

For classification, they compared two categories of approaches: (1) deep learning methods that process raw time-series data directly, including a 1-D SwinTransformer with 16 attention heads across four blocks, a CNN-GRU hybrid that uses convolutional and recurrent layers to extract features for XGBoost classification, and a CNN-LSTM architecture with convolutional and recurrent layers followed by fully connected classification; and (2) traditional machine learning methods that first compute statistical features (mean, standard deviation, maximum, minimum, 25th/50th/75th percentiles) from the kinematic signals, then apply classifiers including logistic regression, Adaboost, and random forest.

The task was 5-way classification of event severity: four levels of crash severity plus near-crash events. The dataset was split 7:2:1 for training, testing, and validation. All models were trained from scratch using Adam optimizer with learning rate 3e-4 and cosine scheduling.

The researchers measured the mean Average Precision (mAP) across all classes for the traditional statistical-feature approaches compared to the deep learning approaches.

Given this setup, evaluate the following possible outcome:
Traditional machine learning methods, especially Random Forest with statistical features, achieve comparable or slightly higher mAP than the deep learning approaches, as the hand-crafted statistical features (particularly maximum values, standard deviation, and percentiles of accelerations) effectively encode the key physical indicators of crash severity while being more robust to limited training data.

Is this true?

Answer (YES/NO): NO